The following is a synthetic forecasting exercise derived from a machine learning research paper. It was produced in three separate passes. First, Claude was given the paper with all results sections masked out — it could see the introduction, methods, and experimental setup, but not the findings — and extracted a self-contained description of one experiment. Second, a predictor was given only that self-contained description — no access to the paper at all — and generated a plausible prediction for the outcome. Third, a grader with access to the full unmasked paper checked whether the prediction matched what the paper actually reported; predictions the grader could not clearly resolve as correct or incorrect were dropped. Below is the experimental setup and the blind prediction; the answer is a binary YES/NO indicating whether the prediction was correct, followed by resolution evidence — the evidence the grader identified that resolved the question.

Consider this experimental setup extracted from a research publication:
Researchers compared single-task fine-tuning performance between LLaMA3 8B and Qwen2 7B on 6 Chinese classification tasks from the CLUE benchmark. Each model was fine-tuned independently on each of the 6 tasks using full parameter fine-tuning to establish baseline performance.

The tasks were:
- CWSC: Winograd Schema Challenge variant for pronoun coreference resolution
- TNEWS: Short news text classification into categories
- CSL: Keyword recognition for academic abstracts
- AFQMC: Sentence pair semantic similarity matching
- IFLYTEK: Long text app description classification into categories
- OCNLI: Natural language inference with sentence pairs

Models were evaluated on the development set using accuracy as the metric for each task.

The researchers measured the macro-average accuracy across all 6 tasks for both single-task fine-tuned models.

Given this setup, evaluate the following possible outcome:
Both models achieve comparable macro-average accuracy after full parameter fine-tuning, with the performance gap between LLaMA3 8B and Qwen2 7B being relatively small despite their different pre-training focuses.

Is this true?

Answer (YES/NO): NO